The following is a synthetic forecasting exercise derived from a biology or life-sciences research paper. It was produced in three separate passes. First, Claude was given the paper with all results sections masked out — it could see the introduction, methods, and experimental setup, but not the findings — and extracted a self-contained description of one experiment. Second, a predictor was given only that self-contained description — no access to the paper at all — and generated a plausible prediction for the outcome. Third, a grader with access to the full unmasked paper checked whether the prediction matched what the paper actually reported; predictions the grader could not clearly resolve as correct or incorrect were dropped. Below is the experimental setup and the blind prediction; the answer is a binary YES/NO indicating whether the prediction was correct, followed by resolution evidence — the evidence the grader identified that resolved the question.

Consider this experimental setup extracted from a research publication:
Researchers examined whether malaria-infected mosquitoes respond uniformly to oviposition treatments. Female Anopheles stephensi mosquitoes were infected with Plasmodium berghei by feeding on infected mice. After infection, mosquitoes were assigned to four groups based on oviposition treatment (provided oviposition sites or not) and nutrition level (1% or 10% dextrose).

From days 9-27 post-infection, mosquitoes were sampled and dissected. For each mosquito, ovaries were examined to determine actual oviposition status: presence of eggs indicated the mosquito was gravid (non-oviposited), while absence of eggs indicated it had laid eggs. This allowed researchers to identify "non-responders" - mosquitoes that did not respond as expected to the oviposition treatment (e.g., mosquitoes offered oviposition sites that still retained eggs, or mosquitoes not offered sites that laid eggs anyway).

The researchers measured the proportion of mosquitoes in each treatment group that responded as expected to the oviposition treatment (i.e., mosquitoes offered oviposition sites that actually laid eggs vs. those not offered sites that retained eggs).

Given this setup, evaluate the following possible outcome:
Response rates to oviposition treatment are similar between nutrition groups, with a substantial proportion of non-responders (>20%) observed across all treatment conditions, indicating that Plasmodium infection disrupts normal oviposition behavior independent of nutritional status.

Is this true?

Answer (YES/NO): NO